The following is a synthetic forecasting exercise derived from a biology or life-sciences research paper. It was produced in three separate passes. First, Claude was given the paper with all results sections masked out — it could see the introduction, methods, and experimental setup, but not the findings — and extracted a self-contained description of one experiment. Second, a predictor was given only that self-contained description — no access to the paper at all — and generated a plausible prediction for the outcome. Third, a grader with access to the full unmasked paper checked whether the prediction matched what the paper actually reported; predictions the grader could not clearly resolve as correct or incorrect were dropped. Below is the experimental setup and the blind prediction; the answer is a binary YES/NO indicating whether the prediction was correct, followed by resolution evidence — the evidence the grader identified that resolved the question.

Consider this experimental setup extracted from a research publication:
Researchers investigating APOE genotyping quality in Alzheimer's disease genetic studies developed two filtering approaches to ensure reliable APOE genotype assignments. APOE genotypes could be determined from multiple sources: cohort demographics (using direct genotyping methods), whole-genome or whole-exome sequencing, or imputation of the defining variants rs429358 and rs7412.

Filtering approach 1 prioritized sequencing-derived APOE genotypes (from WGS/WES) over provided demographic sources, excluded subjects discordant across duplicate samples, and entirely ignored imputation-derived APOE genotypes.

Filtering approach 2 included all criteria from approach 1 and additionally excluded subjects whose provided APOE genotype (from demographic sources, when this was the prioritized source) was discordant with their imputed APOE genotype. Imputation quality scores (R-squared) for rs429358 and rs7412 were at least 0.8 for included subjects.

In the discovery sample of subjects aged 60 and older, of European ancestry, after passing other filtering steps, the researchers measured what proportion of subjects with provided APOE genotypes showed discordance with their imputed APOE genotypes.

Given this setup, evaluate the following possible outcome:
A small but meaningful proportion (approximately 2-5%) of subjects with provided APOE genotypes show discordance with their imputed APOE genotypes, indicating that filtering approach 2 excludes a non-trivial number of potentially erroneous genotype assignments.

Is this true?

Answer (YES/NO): YES